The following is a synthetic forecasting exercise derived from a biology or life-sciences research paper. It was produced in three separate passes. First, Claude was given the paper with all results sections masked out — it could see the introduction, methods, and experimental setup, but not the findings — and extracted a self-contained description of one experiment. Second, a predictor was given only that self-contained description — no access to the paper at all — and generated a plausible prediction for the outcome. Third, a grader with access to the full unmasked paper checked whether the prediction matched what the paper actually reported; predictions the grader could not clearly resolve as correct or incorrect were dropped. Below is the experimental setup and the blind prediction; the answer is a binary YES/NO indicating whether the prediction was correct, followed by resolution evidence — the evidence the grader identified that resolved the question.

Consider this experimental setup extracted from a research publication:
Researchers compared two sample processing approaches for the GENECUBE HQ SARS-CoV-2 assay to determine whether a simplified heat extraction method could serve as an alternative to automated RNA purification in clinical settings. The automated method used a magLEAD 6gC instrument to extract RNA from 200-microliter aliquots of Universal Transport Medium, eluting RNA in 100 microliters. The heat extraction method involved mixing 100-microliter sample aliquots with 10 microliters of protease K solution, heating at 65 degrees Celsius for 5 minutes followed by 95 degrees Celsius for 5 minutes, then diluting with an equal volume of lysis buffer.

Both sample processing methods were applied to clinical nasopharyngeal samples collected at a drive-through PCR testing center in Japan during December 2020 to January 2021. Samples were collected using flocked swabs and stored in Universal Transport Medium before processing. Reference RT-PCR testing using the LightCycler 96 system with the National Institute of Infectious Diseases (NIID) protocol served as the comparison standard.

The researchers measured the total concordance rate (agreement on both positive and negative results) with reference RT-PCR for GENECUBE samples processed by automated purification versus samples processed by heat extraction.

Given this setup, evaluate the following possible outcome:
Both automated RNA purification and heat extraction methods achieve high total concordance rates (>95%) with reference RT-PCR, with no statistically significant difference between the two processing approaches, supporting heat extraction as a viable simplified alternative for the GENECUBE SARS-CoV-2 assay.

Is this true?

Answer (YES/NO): NO